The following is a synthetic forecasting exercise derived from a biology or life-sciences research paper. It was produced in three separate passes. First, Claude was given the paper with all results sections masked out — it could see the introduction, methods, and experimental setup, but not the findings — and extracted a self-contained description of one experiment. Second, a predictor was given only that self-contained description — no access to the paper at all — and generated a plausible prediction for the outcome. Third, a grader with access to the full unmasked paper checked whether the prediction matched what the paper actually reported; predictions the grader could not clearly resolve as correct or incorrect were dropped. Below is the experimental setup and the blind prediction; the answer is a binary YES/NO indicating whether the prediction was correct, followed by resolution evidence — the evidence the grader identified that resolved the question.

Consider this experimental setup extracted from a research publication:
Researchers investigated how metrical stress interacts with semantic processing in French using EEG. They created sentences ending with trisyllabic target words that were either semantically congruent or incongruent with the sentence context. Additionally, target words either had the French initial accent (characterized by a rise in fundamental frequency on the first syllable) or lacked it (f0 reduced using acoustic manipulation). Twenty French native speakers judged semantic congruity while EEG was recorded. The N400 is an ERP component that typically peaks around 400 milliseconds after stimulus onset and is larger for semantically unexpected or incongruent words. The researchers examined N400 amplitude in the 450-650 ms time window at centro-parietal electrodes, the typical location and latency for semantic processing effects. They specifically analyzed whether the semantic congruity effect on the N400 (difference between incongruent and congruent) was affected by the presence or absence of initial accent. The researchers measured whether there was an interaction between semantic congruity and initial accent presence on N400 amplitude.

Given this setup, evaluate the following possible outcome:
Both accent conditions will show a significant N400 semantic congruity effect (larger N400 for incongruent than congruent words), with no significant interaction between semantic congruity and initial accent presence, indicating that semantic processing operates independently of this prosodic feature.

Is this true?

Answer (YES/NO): NO